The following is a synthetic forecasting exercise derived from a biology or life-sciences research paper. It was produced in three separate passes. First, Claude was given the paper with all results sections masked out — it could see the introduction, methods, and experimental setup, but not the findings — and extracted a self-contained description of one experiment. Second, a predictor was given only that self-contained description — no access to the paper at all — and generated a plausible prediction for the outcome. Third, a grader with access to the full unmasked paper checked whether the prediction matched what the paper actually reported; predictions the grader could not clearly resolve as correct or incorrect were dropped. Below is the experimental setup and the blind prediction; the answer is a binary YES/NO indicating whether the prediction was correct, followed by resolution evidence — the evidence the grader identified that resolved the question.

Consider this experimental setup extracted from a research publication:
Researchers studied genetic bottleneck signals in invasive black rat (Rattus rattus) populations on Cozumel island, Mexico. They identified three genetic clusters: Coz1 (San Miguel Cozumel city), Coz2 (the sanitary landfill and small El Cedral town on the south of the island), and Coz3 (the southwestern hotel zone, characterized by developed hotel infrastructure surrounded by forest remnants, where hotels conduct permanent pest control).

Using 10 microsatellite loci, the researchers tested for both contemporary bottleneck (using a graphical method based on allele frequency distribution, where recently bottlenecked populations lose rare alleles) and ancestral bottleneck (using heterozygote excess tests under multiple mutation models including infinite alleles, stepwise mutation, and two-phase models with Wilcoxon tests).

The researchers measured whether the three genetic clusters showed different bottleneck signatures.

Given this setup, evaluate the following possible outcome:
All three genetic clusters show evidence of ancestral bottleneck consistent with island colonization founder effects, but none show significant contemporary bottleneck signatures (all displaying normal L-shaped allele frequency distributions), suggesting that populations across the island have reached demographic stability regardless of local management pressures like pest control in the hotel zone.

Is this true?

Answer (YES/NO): NO